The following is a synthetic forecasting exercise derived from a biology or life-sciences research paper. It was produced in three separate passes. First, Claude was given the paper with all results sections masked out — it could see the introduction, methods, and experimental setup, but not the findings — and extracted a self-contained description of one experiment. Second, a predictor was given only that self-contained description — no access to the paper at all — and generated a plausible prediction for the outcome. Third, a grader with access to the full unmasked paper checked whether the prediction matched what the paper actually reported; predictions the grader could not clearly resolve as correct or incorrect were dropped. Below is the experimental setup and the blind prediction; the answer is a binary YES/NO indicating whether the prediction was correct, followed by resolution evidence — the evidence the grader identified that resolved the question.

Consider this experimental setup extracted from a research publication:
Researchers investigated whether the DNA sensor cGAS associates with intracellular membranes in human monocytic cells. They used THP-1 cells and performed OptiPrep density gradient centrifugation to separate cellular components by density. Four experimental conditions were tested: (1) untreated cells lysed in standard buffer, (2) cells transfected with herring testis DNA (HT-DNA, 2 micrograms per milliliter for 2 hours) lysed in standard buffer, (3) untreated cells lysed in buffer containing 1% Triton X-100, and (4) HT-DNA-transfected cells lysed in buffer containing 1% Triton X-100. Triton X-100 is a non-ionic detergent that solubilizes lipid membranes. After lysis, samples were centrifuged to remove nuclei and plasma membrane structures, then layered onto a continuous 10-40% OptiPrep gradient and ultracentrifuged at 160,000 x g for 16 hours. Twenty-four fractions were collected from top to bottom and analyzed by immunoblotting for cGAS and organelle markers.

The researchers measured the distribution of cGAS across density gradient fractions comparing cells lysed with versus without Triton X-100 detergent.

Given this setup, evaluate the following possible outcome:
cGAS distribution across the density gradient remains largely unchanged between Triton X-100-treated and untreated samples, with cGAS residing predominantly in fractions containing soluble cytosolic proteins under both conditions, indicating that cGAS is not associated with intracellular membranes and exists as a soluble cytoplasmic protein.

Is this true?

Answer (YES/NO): NO